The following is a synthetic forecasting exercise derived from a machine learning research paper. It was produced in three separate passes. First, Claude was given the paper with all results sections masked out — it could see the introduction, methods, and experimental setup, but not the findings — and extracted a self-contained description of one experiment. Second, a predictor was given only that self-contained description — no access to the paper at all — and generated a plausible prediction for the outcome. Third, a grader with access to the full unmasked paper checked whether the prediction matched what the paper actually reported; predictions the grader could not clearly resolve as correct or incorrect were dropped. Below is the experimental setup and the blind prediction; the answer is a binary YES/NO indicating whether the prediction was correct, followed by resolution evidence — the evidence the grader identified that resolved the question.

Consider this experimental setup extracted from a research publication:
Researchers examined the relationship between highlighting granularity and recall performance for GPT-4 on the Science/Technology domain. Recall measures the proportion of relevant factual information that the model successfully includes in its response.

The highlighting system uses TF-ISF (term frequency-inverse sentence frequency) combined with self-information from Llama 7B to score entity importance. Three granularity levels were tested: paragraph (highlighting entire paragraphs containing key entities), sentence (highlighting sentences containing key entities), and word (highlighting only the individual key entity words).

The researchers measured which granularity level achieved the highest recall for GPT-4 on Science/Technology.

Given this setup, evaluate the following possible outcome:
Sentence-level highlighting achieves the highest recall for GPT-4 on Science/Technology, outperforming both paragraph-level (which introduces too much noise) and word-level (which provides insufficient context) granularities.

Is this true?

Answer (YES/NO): NO